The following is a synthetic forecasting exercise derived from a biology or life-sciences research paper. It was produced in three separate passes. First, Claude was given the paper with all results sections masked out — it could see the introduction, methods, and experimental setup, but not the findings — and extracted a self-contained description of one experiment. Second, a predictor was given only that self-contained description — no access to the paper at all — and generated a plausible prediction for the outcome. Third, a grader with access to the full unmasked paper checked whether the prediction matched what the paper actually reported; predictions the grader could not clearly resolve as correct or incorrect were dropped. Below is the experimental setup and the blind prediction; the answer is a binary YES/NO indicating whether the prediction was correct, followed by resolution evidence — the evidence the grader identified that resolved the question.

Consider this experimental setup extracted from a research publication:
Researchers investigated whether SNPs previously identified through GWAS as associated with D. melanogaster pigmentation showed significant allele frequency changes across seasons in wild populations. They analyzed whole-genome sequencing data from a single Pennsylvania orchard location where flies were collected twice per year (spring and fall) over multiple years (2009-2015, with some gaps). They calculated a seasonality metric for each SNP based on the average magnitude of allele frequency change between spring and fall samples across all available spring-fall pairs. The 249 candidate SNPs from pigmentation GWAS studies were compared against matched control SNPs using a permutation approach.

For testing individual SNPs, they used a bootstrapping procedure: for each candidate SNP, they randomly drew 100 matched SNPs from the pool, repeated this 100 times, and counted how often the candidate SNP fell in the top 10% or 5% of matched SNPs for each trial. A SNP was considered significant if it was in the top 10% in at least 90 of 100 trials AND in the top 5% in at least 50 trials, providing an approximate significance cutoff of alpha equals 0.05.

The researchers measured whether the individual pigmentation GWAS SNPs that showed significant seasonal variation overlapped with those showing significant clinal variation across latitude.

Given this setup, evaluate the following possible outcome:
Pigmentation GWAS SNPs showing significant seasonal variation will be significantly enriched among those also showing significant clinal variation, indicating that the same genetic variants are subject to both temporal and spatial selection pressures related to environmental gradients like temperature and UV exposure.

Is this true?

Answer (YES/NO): NO